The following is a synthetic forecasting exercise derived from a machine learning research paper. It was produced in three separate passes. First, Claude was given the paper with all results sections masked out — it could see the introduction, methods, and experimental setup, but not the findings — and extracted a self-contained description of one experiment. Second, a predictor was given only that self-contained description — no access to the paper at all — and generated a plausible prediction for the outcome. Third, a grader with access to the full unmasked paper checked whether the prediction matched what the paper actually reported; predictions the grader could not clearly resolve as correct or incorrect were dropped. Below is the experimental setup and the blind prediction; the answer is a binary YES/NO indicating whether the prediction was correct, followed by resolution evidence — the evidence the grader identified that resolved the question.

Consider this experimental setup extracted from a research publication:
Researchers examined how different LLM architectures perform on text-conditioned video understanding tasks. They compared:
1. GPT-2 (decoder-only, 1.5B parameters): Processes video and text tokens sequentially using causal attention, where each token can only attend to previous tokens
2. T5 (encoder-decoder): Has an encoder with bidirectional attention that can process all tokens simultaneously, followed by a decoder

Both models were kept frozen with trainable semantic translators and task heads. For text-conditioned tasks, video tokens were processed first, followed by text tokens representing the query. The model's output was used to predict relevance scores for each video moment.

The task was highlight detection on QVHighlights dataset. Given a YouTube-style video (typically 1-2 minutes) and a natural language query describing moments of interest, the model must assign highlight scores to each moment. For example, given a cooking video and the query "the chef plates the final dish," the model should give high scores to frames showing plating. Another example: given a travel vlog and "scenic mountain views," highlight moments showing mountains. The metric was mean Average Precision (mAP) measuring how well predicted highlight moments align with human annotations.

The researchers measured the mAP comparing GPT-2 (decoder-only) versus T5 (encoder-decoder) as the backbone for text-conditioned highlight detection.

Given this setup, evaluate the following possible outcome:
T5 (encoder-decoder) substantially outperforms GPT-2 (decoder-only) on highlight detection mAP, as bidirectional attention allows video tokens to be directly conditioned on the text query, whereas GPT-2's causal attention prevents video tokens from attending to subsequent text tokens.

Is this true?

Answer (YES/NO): NO